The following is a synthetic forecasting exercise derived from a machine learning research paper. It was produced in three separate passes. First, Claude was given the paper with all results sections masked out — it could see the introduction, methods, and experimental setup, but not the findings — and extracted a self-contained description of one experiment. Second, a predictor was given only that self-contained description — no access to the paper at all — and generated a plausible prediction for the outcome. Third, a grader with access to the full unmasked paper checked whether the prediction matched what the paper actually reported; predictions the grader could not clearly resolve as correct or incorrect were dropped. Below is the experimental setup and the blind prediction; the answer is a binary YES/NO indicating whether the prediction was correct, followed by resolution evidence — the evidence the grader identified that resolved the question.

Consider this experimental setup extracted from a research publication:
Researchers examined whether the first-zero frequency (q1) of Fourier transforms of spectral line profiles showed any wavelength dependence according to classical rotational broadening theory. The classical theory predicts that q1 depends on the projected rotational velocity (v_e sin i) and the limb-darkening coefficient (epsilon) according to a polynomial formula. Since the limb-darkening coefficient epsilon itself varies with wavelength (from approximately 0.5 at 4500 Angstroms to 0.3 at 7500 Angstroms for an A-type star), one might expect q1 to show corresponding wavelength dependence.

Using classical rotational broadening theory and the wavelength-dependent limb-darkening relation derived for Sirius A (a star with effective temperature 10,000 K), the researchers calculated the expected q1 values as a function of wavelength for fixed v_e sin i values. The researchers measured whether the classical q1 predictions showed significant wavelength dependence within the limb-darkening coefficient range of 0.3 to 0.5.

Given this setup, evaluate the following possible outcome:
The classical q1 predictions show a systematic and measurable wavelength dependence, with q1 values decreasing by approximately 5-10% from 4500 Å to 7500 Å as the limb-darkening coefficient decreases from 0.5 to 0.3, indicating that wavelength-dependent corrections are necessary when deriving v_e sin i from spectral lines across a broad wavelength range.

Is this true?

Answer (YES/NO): NO